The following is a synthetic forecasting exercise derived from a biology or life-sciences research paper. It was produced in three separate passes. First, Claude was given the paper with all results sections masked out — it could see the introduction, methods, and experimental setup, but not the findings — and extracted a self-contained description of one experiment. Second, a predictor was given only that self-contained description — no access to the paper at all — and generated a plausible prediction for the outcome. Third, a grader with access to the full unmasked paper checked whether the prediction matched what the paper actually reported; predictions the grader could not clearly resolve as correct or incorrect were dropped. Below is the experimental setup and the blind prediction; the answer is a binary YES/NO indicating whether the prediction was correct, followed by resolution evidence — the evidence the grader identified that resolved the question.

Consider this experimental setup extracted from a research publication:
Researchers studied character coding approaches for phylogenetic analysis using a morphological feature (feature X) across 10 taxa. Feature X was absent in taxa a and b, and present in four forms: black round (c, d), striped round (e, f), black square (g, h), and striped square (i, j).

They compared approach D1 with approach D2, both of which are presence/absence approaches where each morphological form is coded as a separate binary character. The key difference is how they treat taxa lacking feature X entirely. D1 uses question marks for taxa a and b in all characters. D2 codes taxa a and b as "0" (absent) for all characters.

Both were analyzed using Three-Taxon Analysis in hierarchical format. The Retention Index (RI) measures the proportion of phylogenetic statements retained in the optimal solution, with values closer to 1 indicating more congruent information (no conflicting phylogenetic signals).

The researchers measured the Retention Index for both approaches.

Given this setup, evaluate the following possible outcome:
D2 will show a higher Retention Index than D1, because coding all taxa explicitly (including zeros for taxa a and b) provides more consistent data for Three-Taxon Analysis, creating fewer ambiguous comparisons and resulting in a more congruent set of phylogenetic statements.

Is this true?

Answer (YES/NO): NO